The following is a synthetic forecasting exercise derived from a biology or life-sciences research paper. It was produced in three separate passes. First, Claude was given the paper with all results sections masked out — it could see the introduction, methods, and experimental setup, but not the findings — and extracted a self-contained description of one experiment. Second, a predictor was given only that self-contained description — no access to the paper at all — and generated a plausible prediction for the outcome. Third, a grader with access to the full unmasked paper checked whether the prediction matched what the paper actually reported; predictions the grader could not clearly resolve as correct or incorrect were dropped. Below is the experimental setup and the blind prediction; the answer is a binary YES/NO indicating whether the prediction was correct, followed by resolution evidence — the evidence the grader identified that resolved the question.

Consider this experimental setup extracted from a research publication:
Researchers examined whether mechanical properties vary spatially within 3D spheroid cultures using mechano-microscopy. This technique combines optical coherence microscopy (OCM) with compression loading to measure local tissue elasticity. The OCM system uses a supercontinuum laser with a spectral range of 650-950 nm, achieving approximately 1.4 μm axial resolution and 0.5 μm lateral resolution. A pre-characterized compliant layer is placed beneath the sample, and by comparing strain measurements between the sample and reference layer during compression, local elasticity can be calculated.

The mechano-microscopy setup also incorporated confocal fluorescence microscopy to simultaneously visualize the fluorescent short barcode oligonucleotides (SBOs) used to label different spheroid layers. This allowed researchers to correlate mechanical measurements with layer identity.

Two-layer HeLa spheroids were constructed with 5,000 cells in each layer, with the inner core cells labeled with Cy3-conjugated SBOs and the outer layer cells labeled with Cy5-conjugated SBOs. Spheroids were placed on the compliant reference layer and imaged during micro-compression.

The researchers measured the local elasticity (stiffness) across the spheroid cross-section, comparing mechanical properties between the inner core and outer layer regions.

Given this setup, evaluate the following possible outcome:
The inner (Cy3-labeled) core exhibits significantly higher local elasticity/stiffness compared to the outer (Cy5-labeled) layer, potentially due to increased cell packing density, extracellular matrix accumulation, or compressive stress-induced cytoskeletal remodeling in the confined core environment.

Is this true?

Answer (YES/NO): NO